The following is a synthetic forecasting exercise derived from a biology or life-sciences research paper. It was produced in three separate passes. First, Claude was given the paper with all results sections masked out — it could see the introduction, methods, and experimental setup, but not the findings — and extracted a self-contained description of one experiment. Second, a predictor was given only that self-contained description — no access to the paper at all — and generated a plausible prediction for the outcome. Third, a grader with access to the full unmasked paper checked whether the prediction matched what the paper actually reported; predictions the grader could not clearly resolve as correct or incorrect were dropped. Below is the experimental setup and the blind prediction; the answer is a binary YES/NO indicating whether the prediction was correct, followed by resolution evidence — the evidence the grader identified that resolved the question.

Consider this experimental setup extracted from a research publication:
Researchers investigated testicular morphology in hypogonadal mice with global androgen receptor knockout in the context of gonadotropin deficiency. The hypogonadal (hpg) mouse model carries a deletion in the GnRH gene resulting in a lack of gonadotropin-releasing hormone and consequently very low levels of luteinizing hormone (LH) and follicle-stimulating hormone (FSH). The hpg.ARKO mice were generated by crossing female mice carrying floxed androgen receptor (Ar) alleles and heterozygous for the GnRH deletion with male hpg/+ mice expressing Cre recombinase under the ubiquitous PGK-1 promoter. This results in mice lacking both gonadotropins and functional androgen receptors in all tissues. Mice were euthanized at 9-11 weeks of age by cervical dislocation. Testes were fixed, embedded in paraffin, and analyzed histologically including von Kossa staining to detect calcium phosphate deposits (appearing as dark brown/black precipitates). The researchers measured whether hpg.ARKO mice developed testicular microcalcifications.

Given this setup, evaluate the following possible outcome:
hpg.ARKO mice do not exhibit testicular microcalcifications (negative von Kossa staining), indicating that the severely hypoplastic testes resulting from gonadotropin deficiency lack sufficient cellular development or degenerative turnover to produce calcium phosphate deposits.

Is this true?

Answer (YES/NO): NO